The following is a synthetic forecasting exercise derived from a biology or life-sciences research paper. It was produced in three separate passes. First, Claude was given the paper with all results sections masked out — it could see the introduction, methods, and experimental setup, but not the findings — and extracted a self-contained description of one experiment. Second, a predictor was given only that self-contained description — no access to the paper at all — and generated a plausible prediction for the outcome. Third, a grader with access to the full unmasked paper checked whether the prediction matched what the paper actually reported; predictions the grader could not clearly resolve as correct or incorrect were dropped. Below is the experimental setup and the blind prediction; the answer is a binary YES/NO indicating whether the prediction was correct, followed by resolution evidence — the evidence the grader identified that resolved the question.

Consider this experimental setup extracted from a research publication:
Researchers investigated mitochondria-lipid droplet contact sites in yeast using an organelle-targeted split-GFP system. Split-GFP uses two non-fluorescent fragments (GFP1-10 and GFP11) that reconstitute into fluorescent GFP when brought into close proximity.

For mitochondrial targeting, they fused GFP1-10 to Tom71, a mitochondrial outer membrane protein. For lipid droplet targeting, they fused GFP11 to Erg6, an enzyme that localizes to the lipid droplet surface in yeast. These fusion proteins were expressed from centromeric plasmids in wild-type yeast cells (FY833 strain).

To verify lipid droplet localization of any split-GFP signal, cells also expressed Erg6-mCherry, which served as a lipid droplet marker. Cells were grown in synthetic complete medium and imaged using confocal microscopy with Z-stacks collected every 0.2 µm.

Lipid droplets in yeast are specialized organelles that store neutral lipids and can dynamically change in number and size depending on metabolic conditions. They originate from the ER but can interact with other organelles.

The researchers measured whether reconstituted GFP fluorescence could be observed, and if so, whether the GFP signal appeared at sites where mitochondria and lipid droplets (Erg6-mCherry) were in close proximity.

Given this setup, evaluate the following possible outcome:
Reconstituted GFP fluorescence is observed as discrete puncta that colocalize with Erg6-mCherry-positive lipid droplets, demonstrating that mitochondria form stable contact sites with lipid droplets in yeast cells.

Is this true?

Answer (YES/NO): YES